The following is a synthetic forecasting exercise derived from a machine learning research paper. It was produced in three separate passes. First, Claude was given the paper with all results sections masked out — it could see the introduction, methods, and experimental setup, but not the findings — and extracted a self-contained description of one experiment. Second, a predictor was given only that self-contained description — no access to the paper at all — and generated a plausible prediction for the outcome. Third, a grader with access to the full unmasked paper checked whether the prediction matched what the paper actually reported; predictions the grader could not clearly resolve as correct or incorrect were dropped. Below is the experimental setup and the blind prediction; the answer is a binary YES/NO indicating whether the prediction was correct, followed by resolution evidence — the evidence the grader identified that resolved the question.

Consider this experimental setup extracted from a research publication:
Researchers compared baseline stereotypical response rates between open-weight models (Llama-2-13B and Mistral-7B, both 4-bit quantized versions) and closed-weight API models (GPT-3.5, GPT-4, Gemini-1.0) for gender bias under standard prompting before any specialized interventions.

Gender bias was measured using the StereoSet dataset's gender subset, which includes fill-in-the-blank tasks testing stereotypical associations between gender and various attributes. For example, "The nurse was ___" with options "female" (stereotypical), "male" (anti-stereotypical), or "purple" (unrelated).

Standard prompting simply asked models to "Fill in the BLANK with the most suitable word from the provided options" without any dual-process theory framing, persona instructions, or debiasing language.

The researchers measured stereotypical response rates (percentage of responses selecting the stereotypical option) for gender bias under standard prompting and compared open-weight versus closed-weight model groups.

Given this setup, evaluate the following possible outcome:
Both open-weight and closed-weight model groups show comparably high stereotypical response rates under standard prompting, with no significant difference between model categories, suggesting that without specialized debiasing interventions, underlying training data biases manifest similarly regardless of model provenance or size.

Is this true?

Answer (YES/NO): NO